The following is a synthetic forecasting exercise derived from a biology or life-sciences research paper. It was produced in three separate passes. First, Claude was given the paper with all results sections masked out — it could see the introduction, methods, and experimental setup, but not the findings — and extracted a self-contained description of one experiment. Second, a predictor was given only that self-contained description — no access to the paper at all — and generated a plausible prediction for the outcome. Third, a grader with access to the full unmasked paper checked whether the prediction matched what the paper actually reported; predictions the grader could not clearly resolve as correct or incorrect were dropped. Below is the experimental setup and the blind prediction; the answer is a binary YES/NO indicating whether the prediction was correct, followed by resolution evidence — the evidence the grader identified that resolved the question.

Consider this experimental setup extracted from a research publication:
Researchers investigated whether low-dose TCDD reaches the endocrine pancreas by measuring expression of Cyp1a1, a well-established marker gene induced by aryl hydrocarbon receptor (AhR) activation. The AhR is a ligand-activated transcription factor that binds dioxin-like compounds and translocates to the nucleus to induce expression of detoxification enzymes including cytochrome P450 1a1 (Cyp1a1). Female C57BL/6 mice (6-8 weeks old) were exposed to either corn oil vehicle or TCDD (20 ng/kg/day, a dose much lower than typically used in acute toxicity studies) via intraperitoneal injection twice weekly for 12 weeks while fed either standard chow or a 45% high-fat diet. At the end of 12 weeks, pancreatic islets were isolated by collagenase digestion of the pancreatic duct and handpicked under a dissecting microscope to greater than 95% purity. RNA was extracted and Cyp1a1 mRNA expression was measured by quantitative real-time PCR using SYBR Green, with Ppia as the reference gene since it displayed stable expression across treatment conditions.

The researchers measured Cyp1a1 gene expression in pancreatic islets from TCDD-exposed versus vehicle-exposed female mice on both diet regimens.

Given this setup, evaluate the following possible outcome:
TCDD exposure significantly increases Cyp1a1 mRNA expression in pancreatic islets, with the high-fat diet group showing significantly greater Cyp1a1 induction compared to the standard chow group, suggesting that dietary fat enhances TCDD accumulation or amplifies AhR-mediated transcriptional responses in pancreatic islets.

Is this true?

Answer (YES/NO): NO